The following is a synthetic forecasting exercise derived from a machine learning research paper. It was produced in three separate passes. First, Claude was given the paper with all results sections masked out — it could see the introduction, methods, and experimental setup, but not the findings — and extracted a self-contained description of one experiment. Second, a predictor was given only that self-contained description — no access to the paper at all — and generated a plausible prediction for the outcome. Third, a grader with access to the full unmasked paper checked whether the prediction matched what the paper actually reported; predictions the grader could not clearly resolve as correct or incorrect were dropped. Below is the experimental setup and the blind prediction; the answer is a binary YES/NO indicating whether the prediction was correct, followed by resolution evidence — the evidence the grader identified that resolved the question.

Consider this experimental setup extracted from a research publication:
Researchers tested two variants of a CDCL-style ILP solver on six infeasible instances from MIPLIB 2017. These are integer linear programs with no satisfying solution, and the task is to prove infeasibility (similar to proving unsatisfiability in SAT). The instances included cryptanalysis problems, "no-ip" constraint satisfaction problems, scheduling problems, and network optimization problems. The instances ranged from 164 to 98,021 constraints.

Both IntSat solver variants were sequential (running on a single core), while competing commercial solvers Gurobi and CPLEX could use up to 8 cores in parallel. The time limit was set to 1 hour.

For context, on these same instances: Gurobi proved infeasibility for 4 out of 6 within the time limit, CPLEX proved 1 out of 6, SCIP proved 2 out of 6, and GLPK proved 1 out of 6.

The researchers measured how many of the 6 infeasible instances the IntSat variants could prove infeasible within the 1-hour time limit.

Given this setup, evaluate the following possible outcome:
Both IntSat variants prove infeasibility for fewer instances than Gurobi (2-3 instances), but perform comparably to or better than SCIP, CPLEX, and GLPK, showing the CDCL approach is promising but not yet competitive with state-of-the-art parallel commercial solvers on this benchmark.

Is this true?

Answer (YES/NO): NO